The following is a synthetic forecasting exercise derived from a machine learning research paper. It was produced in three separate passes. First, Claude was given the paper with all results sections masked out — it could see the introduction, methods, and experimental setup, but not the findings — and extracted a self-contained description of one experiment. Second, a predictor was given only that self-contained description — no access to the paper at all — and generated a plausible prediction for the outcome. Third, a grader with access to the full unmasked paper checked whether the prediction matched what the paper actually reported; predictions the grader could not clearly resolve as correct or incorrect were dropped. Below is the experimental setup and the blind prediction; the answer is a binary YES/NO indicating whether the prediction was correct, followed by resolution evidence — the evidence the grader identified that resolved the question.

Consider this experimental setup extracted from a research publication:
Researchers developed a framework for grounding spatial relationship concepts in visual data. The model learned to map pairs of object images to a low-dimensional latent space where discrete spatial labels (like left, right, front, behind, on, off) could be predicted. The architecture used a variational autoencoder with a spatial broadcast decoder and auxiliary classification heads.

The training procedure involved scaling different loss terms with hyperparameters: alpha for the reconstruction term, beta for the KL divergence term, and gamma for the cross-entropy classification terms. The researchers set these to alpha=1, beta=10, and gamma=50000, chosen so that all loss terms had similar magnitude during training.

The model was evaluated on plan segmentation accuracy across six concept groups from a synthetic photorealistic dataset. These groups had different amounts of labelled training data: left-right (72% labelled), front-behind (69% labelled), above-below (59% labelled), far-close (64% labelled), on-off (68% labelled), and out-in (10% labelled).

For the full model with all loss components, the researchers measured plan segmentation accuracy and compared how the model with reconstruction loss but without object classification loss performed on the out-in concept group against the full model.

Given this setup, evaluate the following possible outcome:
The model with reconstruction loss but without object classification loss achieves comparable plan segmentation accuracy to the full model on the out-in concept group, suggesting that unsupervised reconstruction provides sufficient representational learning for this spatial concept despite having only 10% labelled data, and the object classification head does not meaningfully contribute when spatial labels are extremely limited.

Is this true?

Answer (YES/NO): NO